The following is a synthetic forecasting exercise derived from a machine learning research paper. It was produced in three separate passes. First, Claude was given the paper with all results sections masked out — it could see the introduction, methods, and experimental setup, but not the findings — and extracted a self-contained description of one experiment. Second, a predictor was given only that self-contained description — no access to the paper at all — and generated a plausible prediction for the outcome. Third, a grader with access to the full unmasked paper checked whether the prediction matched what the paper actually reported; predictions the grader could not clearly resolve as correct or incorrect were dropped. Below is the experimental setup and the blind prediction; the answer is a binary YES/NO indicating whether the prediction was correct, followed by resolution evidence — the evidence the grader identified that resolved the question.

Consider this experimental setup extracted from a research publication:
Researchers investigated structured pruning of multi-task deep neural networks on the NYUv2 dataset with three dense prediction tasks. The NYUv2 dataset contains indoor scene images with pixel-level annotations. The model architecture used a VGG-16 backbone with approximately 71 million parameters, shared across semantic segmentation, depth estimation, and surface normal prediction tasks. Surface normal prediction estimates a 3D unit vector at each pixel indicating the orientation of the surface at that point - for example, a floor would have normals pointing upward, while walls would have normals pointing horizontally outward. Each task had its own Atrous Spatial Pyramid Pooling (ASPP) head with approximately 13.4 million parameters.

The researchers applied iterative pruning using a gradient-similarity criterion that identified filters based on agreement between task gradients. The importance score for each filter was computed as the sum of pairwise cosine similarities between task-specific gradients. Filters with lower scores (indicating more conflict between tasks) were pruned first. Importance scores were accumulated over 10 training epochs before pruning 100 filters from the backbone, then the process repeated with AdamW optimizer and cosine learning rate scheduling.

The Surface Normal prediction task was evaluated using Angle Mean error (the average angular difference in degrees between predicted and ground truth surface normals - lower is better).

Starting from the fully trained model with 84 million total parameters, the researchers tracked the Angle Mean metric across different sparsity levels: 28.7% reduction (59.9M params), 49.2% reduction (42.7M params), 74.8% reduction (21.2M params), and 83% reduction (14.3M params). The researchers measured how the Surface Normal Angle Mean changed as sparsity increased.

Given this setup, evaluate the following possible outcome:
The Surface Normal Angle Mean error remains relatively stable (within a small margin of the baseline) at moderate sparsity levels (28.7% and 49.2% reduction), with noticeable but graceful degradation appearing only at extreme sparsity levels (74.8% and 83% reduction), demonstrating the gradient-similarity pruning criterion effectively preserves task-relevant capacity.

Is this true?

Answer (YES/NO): NO